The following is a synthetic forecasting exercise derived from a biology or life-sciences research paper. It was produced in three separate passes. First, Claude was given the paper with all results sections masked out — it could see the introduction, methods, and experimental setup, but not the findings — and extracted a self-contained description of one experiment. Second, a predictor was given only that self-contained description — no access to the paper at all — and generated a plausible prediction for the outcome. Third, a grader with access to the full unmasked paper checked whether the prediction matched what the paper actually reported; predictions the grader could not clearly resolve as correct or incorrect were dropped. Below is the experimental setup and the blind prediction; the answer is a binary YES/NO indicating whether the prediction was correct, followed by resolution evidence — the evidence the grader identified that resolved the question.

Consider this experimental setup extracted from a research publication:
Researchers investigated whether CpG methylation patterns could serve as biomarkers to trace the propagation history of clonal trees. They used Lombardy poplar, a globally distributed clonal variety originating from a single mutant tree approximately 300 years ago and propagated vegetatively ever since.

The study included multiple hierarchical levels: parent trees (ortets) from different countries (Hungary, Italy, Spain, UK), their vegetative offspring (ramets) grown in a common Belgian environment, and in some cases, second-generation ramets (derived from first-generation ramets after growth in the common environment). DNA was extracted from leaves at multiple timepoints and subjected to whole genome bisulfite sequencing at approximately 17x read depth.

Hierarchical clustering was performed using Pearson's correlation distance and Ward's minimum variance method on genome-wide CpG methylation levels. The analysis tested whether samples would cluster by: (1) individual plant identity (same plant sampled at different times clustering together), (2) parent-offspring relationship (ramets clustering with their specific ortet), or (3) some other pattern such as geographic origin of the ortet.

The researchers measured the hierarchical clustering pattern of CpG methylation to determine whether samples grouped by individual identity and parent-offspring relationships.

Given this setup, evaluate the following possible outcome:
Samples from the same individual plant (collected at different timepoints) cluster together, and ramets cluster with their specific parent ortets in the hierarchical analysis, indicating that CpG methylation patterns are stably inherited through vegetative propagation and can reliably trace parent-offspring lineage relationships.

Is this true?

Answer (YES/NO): YES